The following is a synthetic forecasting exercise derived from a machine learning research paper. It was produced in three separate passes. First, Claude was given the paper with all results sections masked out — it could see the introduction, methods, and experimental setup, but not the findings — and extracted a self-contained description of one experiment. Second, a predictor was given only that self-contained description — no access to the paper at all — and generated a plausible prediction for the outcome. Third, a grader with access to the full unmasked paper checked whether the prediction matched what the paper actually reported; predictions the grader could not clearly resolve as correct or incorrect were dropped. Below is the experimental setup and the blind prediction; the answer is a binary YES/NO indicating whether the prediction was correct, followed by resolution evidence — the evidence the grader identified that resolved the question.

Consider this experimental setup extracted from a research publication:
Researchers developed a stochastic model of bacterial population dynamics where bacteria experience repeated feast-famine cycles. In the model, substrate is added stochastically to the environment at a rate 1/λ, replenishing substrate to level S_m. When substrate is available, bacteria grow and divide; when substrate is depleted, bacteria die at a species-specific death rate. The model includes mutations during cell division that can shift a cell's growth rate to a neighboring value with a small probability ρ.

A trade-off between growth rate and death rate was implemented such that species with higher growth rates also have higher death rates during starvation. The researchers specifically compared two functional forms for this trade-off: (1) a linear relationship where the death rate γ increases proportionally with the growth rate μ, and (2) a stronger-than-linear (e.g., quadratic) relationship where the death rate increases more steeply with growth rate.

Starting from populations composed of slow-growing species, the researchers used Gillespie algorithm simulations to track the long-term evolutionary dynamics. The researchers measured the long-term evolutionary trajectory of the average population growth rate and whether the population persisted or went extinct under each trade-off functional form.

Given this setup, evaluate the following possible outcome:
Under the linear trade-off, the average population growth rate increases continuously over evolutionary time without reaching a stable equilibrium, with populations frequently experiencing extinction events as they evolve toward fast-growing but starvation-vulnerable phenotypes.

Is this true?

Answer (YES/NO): YES